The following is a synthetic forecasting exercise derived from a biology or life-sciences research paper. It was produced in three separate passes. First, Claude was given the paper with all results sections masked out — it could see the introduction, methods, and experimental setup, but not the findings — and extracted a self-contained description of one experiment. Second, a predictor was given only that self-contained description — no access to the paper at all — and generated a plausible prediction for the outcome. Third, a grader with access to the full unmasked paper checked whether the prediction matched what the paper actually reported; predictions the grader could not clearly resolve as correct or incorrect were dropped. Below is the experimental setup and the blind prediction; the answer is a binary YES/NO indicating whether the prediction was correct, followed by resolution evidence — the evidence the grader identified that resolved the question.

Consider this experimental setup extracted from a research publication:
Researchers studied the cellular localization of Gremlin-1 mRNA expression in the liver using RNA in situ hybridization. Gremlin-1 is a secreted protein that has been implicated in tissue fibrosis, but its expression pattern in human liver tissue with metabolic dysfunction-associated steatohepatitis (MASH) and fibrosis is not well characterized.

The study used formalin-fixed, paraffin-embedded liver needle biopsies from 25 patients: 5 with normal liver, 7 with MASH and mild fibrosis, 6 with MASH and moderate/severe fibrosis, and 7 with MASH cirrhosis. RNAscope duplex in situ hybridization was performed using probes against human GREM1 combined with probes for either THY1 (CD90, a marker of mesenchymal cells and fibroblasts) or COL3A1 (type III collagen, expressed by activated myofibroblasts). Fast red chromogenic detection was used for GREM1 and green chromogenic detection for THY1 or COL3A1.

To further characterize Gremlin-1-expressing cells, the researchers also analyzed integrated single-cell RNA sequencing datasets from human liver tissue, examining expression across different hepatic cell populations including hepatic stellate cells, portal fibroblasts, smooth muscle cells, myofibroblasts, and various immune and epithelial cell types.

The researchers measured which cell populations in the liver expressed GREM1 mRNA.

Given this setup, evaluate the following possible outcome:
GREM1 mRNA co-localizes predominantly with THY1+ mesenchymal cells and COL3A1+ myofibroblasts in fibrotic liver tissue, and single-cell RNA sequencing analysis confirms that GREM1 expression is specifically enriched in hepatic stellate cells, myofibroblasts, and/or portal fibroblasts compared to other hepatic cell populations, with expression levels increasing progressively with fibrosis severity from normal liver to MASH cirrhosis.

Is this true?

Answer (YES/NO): NO